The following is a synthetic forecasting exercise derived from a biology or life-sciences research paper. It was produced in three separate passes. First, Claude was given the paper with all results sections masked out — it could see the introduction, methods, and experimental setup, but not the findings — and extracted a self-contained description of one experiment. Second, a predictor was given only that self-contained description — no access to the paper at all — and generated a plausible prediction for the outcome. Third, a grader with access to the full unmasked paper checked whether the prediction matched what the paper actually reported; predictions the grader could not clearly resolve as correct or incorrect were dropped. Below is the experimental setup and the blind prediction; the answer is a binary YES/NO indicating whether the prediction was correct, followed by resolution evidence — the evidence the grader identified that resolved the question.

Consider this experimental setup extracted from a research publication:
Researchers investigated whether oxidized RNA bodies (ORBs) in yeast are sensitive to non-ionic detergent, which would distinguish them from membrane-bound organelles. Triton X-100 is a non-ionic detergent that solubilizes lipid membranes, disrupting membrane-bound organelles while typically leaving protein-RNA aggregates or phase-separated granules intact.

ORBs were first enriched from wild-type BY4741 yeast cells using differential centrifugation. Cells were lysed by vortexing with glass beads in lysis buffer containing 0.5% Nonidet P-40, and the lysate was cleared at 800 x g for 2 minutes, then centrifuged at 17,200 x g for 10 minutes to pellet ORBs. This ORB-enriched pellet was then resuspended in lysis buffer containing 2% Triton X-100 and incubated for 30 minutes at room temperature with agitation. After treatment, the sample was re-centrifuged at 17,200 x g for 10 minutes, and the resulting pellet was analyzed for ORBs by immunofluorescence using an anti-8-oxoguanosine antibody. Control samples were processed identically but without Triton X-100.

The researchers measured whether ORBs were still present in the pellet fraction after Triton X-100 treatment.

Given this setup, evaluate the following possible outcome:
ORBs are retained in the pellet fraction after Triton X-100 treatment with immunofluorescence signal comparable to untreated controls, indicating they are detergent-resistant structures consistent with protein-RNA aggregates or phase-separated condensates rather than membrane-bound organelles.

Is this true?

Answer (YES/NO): YES